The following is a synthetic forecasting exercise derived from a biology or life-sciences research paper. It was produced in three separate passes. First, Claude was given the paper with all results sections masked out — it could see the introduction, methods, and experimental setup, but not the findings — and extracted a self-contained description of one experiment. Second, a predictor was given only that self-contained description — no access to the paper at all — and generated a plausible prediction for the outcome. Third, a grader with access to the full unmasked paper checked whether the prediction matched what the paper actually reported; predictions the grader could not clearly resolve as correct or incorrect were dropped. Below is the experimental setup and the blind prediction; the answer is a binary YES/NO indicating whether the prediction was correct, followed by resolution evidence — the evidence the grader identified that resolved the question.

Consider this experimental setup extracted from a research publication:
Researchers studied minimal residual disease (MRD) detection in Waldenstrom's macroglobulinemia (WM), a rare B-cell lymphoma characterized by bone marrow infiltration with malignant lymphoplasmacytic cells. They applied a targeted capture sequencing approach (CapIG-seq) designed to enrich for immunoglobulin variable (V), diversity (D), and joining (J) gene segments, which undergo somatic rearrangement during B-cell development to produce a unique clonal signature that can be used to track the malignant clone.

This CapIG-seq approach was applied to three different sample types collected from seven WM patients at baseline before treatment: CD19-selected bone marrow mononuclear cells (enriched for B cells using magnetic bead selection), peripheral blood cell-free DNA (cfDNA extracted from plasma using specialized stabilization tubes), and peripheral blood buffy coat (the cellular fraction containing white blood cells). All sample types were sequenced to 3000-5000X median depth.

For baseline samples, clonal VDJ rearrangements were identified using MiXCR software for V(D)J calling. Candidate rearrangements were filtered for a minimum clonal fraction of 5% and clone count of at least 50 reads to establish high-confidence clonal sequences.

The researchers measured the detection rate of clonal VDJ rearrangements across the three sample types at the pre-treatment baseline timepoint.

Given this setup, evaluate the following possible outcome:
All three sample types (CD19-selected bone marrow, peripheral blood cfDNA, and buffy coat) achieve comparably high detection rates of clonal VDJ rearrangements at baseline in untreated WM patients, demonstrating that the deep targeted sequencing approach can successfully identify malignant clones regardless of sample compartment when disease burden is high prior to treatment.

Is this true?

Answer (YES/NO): YES